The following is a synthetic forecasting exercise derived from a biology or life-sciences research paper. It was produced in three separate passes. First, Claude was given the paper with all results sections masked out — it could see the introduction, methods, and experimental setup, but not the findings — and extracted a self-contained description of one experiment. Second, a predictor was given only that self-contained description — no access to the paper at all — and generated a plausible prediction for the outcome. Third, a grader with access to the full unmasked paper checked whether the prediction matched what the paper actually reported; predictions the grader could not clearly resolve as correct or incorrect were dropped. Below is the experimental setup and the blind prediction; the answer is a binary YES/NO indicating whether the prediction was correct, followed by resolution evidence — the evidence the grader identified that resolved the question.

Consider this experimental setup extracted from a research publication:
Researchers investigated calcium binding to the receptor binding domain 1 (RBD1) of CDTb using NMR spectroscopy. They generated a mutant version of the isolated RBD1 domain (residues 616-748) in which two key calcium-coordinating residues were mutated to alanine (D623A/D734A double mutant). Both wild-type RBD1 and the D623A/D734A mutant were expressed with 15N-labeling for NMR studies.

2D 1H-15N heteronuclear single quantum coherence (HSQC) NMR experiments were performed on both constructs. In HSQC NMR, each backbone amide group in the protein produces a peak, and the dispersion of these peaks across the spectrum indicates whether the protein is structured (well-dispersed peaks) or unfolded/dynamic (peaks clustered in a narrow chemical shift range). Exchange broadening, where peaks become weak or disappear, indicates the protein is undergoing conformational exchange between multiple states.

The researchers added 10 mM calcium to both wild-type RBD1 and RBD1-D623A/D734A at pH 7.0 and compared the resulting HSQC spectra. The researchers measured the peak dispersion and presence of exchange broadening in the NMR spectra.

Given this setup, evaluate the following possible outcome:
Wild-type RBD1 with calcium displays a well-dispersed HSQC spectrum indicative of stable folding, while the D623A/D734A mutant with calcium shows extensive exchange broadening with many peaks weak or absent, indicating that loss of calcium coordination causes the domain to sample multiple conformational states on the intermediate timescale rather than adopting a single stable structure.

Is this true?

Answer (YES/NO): YES